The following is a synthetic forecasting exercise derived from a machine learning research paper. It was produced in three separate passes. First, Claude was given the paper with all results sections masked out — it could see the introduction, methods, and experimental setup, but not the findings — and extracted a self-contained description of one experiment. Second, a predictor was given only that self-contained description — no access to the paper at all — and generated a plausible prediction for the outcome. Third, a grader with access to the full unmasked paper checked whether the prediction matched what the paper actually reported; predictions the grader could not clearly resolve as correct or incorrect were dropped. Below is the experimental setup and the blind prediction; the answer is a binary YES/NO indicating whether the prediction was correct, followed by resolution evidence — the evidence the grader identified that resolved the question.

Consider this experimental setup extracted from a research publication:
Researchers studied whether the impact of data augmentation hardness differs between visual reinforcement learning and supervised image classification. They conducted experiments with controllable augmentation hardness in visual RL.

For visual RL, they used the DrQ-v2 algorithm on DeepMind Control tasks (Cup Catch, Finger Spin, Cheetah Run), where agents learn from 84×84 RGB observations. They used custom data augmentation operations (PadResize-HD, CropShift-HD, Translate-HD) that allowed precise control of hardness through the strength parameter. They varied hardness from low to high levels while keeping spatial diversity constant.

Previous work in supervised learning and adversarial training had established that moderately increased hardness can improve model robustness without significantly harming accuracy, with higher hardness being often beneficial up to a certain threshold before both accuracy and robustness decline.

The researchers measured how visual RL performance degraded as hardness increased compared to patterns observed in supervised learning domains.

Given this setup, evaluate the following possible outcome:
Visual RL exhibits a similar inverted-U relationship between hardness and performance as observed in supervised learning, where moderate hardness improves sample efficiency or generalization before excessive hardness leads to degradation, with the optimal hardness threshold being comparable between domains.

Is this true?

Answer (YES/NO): NO